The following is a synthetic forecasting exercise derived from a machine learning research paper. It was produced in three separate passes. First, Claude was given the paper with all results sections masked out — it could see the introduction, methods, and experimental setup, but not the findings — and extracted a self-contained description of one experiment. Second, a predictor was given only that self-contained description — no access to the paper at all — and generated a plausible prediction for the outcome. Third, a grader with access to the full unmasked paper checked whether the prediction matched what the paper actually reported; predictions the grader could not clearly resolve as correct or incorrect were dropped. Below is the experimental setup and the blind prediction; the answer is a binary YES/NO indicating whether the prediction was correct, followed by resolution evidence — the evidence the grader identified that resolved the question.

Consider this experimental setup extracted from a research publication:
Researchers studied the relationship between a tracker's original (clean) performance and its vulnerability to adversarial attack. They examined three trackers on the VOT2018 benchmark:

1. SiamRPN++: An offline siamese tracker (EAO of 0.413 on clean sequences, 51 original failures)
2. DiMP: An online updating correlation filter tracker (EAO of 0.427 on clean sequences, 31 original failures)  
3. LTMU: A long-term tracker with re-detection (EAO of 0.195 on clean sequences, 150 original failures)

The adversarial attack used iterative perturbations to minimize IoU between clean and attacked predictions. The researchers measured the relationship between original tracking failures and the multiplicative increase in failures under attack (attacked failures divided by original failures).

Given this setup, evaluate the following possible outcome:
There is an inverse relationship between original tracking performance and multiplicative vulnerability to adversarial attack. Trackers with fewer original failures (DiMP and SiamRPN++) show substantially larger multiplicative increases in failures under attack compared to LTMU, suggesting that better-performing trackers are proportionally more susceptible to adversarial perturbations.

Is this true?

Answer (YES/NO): YES